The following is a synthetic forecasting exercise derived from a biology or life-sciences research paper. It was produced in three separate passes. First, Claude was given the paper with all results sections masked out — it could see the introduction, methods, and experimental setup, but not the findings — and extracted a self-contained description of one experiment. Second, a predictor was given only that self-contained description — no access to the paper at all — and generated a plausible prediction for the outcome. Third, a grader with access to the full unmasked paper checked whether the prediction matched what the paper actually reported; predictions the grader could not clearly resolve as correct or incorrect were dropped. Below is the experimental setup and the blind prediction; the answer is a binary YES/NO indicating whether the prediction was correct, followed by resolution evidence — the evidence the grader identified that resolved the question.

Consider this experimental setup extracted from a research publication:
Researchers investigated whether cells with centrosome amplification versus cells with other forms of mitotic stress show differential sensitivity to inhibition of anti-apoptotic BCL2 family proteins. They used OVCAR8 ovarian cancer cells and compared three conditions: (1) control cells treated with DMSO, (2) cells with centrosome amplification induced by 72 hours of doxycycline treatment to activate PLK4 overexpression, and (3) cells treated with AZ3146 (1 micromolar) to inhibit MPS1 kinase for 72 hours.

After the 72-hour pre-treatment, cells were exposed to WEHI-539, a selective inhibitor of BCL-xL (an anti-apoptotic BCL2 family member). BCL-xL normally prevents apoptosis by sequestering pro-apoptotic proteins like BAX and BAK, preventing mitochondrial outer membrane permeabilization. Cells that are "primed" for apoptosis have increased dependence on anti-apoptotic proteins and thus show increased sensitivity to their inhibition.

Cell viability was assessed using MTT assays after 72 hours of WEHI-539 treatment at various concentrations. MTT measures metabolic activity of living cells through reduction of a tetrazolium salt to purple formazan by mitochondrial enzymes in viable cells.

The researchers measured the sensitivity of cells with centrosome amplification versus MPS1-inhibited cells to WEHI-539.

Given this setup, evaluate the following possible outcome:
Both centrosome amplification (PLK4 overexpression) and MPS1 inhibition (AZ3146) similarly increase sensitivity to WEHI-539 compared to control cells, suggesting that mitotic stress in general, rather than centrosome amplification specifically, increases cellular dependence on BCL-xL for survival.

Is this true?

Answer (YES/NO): NO